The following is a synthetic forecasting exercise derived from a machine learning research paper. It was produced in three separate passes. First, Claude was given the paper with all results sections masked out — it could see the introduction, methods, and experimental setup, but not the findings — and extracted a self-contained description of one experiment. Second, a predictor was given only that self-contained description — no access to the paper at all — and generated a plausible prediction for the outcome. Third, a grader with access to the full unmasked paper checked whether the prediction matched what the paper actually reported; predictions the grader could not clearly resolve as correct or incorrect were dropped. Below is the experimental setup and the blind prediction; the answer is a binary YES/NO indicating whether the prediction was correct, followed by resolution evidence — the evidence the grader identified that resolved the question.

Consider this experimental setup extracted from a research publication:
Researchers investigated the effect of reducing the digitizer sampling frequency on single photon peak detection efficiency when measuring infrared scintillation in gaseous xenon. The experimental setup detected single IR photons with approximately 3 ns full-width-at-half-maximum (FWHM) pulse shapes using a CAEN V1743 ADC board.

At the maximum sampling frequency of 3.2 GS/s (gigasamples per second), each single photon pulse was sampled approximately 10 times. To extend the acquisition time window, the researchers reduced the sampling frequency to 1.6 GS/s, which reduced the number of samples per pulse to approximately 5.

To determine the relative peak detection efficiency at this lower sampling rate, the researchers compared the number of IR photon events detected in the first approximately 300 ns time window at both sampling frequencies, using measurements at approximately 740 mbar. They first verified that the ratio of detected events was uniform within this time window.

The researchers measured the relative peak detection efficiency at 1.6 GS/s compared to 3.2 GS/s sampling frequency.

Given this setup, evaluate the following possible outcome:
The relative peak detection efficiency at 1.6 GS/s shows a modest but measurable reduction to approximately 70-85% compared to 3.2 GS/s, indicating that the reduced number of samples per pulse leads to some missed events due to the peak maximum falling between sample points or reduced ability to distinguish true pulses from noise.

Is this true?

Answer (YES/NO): NO